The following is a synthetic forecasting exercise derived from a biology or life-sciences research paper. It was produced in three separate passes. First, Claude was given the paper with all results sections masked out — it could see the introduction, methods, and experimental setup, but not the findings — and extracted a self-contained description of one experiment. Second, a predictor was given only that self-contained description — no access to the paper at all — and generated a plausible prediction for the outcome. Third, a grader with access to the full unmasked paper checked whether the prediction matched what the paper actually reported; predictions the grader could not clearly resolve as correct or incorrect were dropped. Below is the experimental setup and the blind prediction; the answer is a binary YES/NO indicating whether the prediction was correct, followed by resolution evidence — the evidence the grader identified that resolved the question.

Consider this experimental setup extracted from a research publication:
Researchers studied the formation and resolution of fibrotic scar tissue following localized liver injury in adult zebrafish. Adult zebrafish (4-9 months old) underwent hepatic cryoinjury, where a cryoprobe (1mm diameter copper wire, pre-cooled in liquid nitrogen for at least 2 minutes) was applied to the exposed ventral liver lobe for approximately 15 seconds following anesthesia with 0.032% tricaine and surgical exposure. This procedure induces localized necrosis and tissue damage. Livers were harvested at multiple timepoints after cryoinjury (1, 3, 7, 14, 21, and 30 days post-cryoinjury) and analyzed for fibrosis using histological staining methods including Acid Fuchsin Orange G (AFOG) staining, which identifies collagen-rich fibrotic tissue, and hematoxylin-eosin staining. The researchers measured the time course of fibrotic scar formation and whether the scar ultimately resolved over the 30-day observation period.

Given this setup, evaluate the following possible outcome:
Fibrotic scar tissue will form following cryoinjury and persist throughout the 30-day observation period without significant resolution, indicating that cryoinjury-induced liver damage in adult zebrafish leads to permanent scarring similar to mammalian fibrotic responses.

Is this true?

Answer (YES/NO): NO